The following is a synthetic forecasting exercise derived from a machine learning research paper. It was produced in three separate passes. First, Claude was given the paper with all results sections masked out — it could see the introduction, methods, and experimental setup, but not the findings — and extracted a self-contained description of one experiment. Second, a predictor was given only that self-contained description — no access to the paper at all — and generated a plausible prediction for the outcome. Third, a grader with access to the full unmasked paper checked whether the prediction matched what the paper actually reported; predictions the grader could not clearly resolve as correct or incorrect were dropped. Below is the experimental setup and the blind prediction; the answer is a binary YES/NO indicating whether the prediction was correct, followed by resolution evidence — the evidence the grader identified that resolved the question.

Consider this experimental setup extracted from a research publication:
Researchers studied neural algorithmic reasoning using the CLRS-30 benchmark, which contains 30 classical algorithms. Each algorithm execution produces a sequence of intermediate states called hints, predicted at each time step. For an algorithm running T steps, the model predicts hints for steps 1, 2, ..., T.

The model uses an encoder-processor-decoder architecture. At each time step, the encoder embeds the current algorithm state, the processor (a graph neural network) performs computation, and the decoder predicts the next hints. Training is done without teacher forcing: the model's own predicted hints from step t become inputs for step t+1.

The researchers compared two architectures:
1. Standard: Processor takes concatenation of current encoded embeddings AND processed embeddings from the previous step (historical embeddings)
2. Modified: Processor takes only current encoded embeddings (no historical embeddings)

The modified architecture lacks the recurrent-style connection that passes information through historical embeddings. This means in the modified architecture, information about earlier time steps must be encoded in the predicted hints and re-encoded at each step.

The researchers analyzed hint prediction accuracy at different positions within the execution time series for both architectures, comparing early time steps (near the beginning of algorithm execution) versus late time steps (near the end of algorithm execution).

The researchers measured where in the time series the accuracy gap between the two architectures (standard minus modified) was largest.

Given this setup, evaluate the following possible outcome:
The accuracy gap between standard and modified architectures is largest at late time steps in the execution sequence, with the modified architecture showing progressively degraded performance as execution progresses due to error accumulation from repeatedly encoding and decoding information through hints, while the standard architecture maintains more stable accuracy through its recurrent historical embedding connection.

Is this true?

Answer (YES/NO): YES